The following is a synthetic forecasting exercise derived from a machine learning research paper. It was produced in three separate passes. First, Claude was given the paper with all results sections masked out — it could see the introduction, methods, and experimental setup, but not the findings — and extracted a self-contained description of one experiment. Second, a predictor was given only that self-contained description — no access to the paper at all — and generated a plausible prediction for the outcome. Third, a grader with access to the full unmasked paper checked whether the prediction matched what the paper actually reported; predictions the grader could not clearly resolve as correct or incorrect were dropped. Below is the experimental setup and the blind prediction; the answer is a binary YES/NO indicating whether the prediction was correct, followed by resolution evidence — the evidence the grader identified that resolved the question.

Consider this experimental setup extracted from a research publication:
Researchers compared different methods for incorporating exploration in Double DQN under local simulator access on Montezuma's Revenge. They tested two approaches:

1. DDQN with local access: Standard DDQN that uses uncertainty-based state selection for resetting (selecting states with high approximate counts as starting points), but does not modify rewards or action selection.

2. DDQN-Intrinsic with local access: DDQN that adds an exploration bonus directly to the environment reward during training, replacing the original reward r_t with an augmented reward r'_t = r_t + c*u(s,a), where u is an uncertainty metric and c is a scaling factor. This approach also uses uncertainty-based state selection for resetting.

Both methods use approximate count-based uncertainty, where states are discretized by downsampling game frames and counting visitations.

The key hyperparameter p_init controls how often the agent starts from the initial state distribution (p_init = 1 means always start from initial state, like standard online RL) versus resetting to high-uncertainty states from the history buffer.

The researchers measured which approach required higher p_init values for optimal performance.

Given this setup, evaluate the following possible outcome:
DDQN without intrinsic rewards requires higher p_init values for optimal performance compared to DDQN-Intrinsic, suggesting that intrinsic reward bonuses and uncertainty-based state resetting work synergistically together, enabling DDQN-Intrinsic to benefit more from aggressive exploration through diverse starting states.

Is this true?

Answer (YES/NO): NO